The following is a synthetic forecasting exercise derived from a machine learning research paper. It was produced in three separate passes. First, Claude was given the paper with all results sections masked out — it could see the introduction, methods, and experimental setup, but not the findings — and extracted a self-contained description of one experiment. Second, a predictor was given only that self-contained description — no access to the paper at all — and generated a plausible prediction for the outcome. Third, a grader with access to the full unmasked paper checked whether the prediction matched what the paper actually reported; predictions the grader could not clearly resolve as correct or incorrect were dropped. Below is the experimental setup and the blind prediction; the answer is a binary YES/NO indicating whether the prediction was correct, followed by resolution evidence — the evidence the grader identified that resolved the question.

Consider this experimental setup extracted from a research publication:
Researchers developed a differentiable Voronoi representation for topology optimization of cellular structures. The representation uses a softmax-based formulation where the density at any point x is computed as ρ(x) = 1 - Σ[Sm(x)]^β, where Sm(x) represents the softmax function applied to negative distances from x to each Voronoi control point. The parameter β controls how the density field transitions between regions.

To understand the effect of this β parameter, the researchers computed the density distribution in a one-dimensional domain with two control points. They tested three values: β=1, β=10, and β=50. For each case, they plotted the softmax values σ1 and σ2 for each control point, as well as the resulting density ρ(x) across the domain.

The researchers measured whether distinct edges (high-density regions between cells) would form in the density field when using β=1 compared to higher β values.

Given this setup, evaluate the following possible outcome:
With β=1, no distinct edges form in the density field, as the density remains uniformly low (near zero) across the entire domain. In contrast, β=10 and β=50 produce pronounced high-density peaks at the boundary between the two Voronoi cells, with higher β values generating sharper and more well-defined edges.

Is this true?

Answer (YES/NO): YES